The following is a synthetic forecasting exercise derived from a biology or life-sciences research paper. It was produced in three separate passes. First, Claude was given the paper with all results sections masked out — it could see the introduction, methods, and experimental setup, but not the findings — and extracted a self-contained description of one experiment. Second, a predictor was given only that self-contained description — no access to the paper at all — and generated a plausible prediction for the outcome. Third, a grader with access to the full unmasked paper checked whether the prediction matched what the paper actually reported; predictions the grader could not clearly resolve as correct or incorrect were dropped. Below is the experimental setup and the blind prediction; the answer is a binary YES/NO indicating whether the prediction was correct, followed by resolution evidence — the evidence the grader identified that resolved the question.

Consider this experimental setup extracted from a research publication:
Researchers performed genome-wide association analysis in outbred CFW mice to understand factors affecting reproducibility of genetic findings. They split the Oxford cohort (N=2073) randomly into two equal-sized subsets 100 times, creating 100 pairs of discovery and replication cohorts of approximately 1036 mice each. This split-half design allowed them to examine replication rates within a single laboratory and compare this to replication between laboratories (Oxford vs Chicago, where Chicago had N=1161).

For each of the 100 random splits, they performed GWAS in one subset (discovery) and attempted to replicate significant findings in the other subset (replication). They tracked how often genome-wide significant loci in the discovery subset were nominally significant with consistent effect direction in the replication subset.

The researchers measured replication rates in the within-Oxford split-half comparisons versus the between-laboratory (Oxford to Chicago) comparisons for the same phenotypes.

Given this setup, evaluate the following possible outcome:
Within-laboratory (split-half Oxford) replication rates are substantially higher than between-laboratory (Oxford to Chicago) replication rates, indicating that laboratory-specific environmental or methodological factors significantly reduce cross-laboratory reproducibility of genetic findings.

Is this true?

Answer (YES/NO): YES